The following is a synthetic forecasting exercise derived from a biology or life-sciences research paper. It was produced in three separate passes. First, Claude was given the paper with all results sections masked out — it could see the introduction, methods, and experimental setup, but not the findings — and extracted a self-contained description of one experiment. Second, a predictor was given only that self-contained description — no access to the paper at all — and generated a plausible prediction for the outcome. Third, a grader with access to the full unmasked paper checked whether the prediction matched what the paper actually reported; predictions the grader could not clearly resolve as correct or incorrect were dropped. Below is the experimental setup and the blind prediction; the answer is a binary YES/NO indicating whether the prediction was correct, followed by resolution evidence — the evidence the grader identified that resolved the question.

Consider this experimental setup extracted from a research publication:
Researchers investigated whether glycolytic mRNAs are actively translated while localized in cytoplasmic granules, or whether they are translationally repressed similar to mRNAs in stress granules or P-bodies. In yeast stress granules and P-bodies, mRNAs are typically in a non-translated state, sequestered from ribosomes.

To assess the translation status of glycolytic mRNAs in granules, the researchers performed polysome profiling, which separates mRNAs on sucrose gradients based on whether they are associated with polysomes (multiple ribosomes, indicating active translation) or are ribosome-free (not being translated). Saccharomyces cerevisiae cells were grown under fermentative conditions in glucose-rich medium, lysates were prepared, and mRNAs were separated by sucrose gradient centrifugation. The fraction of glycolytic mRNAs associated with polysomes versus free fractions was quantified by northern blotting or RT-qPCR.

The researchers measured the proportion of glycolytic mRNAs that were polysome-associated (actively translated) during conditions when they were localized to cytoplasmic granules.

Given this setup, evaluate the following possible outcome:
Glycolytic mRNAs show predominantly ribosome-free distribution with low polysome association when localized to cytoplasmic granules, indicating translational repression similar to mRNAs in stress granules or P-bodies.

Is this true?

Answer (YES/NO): NO